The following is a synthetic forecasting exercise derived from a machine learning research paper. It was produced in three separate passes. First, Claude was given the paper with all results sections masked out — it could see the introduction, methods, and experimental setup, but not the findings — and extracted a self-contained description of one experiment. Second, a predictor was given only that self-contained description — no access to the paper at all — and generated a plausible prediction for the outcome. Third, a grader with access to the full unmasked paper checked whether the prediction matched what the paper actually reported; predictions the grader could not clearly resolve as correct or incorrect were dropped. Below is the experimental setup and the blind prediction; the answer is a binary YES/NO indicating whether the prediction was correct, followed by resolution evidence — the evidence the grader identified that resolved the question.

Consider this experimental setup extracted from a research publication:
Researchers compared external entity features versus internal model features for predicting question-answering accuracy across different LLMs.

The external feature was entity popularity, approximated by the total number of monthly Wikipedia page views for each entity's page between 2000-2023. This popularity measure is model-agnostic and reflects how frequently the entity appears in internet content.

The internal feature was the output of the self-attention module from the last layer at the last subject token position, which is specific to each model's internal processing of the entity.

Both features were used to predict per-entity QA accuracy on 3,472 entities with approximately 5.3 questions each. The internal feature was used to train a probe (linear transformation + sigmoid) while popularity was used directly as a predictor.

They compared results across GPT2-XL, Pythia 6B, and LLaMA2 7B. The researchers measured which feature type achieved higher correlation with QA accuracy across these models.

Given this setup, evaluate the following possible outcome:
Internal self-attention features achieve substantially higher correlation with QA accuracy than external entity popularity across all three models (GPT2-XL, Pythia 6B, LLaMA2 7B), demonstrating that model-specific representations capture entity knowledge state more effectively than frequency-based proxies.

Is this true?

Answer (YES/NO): YES